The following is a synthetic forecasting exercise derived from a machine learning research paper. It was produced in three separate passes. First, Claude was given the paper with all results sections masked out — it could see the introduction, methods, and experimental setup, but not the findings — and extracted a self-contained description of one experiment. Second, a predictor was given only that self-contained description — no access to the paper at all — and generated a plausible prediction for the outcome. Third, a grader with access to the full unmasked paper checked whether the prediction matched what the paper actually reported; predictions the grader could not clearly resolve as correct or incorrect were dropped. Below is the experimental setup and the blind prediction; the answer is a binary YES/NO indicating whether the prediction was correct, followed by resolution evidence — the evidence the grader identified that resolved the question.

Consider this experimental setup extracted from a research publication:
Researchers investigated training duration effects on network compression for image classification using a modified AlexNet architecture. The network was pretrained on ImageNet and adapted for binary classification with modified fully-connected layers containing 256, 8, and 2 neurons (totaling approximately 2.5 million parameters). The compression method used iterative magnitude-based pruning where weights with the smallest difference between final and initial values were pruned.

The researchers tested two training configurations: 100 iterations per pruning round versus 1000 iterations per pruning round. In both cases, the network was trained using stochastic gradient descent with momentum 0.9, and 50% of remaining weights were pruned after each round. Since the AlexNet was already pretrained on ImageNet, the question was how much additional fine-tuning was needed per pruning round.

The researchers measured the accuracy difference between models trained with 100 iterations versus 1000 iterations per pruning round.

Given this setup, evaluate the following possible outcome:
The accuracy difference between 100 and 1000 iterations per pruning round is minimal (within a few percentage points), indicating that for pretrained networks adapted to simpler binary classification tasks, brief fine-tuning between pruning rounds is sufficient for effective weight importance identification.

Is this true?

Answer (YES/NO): YES